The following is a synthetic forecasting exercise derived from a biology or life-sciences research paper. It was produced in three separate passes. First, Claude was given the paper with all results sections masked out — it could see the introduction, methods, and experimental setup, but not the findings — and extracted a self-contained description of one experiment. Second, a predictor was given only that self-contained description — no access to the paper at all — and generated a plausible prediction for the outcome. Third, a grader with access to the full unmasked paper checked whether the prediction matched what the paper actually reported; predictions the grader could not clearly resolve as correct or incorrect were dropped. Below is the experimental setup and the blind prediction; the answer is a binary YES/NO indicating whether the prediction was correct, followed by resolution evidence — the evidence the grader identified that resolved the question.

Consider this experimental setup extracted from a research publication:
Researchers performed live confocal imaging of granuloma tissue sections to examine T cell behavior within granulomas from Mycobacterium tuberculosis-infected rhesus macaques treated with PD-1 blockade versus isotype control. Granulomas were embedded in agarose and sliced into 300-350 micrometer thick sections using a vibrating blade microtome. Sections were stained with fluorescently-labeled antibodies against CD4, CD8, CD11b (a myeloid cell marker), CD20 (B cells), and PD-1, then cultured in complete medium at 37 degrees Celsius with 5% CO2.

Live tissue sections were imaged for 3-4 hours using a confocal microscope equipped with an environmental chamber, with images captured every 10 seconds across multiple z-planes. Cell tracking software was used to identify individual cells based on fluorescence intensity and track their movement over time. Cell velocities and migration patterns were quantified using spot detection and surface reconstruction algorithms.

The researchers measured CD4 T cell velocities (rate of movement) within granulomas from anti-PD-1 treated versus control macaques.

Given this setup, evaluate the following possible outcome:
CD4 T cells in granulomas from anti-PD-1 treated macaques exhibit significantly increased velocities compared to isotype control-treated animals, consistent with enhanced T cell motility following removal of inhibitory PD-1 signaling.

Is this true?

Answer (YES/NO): NO